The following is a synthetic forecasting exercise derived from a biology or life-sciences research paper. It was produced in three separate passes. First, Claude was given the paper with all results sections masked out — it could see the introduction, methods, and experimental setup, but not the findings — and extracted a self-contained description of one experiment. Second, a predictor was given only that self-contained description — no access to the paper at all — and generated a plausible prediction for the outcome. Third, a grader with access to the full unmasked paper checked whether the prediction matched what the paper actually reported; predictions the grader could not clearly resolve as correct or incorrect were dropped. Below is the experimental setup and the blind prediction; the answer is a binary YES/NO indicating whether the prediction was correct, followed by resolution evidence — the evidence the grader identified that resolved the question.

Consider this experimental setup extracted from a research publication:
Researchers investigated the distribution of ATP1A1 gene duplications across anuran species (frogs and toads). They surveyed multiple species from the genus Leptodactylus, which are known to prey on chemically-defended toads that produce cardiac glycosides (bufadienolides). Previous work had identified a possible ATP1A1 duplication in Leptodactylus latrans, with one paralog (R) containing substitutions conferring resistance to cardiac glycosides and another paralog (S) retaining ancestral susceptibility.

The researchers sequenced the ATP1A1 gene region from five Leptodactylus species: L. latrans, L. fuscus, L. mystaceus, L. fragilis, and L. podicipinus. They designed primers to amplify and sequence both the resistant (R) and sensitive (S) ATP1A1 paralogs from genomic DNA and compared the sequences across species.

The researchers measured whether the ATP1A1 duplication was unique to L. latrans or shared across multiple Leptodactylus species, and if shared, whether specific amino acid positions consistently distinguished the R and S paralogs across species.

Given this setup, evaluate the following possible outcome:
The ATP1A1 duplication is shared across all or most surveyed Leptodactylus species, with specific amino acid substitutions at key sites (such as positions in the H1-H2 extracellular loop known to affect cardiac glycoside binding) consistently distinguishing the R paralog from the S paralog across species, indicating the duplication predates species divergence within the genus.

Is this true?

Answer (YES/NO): YES